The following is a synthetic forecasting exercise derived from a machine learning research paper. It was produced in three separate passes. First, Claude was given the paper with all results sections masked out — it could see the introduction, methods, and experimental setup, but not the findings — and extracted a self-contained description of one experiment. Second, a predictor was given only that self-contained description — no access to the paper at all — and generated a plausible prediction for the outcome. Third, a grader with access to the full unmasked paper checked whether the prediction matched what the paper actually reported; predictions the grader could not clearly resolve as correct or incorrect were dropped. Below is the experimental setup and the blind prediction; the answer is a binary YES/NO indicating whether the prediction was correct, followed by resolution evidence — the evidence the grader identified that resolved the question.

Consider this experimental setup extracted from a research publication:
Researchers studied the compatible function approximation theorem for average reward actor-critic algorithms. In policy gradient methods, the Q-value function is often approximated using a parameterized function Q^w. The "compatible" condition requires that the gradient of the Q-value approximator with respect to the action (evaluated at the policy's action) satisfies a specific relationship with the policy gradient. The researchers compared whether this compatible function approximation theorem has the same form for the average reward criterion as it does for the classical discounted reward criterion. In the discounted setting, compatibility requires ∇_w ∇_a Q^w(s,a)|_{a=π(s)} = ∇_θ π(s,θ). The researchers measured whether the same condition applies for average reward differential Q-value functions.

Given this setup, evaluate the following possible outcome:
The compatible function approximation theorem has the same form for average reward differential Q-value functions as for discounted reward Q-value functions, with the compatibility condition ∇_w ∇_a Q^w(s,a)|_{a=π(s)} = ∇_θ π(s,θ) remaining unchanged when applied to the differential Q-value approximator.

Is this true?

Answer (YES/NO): YES